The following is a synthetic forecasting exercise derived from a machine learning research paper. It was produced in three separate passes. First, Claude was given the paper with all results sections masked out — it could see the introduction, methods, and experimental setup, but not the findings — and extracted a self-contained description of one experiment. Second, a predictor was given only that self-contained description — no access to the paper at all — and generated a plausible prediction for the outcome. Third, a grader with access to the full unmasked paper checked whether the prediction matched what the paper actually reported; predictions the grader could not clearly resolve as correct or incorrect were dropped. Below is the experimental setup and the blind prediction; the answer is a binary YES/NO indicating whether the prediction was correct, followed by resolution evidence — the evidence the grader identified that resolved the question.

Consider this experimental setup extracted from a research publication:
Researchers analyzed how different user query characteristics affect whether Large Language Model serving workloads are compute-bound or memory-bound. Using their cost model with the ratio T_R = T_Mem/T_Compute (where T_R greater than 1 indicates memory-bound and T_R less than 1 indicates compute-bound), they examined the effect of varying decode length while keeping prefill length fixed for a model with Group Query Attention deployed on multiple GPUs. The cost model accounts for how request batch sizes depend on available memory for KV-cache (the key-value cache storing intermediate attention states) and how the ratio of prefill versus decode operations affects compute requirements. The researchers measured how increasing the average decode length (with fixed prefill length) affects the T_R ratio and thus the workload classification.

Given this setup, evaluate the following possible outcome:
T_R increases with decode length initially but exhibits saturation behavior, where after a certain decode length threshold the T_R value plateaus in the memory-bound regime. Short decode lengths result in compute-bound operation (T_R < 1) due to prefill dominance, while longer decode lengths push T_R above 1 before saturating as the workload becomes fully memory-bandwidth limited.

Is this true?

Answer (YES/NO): NO